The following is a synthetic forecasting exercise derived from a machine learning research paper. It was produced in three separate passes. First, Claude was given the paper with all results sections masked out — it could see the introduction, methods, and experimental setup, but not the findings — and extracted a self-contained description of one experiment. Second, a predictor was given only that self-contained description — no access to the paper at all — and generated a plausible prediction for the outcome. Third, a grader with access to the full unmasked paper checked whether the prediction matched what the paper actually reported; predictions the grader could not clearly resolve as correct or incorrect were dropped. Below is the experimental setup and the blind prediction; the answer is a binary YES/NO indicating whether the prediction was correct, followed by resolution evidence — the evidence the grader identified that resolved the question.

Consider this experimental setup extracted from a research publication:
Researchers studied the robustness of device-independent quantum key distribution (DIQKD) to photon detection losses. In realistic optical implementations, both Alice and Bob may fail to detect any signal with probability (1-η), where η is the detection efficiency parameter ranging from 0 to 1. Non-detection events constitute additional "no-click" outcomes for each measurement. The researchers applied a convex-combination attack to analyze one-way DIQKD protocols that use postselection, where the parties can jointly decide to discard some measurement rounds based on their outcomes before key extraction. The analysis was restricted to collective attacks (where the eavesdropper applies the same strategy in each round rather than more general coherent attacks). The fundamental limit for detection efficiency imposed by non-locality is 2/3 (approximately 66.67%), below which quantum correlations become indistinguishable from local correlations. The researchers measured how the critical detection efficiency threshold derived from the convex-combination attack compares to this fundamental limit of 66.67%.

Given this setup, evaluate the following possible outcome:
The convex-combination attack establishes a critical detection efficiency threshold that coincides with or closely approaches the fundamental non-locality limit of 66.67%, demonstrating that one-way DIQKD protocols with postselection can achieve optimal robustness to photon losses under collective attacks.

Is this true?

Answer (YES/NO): YES